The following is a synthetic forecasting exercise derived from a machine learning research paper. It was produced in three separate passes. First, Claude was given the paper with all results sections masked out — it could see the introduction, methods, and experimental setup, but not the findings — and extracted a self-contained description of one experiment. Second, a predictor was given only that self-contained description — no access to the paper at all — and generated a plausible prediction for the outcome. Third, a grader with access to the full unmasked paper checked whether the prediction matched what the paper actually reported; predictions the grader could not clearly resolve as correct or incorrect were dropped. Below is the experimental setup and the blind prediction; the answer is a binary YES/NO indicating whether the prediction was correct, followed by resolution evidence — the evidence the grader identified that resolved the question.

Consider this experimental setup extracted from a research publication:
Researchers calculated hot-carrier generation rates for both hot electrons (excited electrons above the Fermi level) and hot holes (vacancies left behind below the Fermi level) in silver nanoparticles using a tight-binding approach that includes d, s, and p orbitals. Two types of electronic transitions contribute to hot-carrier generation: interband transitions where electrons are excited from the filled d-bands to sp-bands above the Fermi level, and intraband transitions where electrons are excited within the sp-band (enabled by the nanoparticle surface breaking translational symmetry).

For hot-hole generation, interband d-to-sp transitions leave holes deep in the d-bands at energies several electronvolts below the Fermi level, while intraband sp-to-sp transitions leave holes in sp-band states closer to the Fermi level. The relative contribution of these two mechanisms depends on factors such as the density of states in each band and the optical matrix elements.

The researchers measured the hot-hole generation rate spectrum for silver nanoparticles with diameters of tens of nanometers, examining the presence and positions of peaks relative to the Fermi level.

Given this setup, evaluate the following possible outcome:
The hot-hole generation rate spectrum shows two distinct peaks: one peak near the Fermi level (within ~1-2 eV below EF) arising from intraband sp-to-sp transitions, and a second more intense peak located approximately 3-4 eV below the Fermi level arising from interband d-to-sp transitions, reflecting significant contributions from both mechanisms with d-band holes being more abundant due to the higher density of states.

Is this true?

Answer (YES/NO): NO